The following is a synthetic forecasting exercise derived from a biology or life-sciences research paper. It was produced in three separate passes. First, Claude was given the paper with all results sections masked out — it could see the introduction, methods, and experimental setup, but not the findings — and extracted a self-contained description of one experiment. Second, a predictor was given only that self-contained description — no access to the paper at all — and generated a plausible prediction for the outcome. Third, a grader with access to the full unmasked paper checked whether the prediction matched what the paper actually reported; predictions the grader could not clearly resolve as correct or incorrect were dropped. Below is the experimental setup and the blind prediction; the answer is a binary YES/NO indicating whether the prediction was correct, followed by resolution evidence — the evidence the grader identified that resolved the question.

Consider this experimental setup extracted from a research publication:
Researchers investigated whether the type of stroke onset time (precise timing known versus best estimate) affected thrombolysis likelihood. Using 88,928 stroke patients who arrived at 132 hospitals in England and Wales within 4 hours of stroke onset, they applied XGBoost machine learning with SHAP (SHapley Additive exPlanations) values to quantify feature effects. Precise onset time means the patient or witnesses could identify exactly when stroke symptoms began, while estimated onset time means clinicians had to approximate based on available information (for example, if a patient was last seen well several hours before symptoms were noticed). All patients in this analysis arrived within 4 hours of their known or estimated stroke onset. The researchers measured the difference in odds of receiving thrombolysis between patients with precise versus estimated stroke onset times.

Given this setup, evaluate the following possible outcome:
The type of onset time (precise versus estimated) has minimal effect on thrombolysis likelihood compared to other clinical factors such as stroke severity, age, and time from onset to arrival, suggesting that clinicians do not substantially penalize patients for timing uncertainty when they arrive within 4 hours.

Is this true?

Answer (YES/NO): NO